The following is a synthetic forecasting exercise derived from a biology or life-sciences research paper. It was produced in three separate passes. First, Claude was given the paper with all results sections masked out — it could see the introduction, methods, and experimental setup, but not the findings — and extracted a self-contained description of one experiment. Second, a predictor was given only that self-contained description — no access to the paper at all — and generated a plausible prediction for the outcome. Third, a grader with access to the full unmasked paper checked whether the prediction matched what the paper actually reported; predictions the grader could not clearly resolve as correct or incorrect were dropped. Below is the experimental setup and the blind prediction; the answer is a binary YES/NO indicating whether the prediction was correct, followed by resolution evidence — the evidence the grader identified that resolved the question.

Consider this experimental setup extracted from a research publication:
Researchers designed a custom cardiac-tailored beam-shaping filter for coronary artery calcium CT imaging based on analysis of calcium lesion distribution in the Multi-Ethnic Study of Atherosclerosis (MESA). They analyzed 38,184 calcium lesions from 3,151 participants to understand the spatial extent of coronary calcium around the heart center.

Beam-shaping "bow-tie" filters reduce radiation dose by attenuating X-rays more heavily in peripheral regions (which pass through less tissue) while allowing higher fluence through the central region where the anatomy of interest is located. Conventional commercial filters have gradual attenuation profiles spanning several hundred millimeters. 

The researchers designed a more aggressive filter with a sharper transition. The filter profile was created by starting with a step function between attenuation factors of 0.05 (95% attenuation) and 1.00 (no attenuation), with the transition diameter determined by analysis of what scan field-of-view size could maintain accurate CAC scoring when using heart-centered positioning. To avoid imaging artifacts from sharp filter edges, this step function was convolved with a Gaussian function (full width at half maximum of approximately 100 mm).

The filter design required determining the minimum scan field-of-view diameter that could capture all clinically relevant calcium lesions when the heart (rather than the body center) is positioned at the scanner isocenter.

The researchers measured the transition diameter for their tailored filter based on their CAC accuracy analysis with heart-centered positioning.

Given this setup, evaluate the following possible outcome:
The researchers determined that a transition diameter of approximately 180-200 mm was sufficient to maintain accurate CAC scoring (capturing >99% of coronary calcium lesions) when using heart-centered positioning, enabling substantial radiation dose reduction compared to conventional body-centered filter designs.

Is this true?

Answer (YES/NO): NO